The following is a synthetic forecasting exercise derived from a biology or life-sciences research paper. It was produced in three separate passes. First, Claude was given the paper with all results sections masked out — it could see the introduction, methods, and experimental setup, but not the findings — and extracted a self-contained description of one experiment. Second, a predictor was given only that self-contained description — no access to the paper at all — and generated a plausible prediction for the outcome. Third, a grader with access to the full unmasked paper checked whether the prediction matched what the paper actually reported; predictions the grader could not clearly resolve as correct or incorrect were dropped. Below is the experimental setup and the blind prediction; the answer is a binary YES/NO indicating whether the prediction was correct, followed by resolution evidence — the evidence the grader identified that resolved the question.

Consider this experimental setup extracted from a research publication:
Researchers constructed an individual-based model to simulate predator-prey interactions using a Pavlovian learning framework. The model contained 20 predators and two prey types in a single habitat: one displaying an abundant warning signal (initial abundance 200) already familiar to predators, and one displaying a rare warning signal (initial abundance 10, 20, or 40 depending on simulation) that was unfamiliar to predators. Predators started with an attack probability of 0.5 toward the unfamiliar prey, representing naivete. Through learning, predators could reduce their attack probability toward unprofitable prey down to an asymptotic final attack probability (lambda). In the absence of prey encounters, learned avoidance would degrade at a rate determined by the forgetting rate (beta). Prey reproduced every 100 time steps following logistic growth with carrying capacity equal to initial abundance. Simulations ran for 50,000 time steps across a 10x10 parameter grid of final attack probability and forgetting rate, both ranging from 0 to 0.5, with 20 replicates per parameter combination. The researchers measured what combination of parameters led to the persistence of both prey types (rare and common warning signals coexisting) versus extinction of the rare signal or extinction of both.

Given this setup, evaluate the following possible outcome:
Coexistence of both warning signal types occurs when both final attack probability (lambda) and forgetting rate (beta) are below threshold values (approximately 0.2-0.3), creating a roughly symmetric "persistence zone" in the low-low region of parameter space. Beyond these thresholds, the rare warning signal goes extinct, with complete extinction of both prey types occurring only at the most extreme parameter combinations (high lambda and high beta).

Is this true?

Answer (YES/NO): NO